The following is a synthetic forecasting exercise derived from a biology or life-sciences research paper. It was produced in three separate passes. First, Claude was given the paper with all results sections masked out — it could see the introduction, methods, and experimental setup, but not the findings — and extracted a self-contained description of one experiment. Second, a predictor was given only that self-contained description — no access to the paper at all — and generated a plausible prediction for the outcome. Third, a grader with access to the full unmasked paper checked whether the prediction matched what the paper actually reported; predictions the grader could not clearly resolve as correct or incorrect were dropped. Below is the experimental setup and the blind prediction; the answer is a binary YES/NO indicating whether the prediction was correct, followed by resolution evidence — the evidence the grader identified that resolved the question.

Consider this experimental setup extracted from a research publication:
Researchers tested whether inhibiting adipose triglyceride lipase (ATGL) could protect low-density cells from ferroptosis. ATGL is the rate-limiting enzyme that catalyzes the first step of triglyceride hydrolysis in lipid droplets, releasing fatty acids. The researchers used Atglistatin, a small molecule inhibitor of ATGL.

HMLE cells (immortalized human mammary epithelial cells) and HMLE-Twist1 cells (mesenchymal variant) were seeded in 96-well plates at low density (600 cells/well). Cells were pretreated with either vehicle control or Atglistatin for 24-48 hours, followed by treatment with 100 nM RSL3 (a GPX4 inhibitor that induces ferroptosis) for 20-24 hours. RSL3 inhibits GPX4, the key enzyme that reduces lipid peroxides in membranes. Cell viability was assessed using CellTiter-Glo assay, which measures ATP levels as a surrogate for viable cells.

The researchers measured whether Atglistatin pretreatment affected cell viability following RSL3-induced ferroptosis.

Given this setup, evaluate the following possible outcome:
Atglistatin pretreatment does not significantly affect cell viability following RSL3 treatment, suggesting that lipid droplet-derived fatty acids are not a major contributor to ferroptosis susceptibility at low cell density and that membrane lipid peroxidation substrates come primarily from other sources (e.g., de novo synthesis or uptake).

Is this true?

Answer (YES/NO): NO